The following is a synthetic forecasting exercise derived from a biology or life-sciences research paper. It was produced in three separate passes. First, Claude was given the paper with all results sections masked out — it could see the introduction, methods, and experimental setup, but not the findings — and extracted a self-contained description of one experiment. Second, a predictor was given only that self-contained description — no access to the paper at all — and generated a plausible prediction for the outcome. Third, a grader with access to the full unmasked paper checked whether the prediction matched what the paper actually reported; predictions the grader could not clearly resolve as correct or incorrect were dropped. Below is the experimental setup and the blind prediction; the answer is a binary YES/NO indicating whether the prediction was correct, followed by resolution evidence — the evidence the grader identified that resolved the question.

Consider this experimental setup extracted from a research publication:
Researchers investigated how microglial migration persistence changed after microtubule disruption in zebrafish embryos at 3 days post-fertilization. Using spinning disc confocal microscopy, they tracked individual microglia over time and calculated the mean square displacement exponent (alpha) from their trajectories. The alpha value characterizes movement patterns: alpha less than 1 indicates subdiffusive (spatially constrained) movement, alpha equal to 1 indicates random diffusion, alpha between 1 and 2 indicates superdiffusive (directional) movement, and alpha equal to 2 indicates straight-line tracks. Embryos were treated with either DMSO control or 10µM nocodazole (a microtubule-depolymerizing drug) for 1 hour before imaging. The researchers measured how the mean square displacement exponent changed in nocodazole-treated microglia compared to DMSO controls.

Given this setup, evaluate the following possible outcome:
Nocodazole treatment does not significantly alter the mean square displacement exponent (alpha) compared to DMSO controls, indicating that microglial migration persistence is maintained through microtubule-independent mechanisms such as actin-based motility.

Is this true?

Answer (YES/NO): NO